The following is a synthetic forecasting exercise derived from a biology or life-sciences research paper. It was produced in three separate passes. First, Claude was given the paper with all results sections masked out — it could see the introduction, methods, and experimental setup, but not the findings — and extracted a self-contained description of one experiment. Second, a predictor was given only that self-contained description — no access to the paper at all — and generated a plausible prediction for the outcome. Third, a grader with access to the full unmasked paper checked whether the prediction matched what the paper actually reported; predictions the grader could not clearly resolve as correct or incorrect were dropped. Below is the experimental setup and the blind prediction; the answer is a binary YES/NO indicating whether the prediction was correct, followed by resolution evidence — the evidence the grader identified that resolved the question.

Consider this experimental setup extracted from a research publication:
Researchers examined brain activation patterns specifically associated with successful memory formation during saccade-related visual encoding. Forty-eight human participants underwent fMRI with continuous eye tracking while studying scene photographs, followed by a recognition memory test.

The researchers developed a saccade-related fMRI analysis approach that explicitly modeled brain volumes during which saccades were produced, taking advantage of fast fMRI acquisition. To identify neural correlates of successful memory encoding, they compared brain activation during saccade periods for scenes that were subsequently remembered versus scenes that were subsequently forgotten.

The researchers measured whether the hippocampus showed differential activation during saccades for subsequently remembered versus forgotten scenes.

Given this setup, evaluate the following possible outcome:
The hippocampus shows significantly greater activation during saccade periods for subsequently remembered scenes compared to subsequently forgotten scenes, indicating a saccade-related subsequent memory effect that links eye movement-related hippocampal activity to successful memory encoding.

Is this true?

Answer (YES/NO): YES